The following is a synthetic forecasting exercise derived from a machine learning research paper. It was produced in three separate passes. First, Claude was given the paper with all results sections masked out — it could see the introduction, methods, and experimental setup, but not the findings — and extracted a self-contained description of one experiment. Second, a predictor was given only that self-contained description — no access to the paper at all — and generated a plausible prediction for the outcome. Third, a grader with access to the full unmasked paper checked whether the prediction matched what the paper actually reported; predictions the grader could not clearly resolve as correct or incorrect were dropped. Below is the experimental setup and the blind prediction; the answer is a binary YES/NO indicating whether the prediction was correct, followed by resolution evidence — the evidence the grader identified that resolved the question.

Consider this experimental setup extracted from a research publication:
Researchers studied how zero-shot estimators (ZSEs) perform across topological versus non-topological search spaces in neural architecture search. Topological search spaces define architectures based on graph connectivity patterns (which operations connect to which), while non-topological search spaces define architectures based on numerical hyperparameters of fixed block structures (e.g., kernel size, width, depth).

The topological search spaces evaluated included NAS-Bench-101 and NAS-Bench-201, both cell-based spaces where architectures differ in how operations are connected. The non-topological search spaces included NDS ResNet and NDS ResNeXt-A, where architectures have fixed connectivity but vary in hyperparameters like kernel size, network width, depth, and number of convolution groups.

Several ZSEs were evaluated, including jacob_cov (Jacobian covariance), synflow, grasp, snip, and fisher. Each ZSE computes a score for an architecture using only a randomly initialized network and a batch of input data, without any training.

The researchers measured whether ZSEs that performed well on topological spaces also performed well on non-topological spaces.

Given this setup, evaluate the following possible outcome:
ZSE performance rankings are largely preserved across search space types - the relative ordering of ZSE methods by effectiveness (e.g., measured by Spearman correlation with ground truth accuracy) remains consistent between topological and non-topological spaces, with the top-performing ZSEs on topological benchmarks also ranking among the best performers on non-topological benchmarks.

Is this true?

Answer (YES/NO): NO